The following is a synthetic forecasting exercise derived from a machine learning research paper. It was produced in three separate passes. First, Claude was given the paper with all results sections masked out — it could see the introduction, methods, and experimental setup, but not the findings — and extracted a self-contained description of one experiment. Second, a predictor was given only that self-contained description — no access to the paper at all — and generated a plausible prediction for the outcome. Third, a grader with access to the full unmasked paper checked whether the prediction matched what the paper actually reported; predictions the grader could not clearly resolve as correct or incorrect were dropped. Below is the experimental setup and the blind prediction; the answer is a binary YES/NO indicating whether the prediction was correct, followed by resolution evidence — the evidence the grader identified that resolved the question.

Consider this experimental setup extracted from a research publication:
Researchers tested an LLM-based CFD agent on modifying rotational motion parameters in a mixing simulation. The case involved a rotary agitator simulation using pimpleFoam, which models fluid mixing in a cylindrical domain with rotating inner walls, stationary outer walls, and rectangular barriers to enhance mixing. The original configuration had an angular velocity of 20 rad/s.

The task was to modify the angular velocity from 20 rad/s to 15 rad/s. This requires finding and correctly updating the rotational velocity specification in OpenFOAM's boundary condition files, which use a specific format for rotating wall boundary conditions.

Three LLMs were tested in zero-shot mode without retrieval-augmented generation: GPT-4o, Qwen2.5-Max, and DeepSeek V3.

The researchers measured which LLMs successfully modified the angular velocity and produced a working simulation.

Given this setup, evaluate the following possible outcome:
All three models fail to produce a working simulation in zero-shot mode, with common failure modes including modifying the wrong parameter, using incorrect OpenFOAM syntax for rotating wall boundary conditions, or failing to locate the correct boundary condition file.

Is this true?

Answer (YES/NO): NO